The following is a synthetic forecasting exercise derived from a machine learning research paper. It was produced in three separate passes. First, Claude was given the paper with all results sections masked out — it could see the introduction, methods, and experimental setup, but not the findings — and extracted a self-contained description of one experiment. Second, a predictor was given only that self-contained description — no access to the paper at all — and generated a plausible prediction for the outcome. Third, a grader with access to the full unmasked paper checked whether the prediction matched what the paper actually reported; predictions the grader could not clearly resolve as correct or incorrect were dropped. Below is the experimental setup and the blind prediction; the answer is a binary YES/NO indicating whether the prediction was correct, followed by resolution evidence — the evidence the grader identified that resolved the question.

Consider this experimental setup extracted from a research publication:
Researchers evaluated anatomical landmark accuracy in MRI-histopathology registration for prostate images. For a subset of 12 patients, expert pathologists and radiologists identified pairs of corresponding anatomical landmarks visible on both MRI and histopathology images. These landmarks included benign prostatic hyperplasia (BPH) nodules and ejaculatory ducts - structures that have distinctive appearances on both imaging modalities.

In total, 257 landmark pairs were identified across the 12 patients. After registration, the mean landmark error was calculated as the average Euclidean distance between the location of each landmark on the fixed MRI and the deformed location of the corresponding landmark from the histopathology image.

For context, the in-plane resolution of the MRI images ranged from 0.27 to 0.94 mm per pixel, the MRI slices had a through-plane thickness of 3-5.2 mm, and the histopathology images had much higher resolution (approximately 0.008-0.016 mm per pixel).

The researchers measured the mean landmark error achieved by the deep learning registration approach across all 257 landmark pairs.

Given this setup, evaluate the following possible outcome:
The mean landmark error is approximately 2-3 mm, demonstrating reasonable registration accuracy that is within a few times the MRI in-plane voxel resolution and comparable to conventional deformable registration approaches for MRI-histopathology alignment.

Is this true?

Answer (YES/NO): YES